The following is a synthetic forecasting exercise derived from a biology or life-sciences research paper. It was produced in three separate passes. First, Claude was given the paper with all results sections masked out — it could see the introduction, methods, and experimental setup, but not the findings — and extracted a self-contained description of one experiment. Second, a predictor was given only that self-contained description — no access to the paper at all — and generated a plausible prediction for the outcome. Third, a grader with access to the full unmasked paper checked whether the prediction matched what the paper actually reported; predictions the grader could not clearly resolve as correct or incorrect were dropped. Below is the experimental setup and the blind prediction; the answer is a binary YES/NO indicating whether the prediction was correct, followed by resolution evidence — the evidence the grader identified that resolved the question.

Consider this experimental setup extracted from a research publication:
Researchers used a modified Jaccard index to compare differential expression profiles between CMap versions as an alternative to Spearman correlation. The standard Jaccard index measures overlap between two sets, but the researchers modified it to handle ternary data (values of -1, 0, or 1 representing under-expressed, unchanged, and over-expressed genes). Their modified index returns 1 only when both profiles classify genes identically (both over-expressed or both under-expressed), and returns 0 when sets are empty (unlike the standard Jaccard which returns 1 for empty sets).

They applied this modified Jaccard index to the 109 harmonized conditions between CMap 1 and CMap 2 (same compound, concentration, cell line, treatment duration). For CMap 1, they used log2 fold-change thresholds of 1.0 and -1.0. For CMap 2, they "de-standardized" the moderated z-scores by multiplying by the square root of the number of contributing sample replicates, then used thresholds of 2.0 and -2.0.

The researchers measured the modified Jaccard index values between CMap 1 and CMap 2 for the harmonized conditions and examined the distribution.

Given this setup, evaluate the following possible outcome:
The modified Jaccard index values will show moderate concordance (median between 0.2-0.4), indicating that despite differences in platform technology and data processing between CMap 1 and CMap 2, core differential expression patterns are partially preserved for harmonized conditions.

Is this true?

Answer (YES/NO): NO